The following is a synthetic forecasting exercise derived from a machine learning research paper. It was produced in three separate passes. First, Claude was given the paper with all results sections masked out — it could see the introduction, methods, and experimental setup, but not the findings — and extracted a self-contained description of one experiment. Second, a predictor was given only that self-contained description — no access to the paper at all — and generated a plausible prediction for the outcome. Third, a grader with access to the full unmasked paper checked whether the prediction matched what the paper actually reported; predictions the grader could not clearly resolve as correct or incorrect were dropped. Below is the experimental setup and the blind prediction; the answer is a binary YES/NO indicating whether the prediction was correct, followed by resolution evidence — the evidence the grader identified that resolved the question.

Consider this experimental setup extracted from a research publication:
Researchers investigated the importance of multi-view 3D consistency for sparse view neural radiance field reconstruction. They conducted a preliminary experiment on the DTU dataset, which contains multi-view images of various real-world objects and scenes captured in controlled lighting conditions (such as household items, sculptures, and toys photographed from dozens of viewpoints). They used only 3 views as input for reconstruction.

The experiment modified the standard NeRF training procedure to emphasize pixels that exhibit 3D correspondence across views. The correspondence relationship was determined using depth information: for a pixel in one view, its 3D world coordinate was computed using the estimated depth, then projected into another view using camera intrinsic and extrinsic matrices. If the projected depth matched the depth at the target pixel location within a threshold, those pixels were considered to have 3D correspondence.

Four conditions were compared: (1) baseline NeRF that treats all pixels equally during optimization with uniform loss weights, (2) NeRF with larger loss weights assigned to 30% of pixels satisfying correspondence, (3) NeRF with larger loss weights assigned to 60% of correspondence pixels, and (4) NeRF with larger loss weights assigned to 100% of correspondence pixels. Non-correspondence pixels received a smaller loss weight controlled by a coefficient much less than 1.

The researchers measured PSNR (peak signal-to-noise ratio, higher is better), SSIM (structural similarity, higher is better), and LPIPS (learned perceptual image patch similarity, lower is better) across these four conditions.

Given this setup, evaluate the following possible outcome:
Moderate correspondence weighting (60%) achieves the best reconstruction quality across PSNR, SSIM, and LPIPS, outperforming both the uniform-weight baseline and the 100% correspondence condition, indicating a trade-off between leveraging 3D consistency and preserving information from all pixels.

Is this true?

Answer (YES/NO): NO